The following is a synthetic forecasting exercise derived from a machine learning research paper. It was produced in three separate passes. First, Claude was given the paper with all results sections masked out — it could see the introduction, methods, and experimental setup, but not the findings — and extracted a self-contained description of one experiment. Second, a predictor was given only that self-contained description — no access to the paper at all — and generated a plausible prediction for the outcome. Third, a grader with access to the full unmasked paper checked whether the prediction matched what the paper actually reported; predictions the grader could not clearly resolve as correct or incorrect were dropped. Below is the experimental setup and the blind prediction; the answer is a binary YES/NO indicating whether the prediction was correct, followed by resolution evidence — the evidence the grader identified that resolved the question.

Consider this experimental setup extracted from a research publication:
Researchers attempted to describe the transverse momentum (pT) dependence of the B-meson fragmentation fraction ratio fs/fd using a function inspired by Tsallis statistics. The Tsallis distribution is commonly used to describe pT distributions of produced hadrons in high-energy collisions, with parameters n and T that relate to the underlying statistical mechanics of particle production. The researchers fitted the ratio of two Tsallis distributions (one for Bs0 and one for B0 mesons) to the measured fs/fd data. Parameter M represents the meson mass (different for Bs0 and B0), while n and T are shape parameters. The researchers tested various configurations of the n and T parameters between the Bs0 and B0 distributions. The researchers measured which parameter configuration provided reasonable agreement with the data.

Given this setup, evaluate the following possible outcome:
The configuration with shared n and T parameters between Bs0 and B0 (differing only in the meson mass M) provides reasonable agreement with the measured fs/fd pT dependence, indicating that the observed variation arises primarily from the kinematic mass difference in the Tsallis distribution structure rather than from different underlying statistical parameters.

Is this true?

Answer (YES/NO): NO